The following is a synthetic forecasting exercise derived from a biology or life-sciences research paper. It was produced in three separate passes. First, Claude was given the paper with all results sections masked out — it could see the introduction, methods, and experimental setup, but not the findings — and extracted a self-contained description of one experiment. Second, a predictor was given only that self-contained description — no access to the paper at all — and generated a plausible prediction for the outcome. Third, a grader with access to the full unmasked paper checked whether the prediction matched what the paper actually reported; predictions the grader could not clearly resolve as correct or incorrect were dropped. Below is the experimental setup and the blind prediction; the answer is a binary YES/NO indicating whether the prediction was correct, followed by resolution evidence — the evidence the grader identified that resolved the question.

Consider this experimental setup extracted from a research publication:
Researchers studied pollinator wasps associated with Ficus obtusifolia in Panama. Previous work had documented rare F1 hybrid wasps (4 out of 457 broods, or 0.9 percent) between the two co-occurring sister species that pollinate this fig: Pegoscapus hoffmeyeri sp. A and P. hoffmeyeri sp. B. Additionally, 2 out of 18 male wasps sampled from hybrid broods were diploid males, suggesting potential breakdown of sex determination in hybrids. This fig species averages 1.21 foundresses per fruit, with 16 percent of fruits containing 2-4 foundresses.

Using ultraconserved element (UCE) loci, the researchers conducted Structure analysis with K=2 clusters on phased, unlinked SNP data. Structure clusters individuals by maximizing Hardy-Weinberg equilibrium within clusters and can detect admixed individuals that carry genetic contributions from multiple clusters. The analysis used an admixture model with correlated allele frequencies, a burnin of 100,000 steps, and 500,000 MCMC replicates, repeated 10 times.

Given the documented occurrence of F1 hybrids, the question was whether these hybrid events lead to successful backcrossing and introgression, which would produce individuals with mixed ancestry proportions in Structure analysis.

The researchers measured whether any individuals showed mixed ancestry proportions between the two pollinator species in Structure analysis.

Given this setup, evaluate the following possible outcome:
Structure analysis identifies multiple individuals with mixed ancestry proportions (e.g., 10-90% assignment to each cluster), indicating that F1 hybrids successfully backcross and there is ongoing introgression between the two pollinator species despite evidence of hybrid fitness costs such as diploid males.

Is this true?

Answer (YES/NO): NO